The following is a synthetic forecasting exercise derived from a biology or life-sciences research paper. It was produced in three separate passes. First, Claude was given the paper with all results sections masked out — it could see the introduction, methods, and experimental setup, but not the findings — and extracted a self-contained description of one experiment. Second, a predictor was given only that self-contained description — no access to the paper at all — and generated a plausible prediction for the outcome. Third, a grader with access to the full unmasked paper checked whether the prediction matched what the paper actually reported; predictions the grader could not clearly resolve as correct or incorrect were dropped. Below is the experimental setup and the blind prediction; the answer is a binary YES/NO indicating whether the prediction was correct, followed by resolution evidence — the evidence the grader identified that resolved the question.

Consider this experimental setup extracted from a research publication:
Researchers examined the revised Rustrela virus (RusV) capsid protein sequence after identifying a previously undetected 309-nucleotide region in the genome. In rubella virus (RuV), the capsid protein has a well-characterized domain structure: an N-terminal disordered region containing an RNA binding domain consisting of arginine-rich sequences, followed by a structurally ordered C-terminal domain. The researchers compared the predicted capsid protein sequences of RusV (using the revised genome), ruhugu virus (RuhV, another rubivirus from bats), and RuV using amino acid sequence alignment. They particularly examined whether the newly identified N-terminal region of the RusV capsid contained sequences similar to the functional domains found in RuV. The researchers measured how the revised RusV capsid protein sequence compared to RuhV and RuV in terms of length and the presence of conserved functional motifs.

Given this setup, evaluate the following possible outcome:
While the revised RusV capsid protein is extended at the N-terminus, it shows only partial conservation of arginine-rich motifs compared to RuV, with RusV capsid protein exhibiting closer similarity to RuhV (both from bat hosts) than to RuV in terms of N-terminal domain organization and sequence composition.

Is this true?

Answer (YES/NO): NO